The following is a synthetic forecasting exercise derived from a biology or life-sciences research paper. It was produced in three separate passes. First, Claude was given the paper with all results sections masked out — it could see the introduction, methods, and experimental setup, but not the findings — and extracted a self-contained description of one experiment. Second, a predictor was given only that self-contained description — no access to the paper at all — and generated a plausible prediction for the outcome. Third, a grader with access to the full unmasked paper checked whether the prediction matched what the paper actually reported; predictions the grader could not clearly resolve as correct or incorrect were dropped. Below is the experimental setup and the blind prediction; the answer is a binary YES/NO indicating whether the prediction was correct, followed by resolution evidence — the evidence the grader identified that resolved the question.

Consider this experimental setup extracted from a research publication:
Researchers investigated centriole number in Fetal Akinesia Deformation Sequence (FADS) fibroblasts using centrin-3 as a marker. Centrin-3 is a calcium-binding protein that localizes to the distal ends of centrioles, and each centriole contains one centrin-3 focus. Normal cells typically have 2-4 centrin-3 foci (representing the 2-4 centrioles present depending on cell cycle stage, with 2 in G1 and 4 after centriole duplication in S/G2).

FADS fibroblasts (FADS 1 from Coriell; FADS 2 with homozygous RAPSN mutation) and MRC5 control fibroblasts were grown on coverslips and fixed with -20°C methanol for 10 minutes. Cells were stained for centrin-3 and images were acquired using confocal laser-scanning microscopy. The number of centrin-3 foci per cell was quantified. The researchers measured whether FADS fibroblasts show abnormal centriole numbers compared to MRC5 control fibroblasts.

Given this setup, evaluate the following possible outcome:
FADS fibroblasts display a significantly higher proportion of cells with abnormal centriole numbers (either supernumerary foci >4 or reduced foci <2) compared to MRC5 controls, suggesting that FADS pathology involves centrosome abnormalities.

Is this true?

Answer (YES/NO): NO